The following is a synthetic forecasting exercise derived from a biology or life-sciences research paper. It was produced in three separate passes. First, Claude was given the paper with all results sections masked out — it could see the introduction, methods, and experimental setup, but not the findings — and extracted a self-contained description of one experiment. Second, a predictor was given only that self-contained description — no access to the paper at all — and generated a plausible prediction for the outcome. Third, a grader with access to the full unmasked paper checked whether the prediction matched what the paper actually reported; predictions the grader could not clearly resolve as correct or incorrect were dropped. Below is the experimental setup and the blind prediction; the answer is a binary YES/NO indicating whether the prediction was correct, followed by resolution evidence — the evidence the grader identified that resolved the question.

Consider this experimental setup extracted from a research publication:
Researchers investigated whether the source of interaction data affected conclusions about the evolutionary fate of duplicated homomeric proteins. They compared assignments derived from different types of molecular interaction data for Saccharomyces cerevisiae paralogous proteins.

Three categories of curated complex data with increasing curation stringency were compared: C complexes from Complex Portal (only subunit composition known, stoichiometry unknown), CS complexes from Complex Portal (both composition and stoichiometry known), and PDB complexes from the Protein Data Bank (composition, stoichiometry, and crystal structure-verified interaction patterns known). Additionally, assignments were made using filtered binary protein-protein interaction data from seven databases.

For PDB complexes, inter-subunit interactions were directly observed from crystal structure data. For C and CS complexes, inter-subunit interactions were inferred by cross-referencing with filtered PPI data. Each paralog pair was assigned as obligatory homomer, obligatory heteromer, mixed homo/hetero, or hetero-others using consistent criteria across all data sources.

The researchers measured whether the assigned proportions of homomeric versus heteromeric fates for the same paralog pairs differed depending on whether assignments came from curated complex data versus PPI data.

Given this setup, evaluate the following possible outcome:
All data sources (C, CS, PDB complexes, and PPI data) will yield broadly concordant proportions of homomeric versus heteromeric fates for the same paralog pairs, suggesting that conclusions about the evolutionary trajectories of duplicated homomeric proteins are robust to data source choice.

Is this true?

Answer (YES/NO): NO